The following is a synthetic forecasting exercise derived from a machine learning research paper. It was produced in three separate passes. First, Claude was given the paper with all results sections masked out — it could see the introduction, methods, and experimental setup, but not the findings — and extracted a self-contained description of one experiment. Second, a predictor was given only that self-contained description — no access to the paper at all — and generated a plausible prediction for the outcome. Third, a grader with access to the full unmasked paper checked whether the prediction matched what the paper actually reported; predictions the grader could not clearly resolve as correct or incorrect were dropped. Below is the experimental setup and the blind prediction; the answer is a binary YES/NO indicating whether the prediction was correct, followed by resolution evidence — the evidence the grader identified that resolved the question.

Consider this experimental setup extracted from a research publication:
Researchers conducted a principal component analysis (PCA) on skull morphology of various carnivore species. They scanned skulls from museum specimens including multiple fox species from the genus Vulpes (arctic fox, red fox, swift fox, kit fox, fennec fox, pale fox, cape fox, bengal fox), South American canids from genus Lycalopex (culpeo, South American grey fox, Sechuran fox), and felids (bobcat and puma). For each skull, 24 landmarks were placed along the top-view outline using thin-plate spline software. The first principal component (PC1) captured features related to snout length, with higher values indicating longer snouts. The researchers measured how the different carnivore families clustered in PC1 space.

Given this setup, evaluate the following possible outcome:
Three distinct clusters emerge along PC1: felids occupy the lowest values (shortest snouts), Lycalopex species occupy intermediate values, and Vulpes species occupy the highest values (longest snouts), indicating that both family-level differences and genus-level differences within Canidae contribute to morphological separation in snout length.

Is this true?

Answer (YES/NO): NO